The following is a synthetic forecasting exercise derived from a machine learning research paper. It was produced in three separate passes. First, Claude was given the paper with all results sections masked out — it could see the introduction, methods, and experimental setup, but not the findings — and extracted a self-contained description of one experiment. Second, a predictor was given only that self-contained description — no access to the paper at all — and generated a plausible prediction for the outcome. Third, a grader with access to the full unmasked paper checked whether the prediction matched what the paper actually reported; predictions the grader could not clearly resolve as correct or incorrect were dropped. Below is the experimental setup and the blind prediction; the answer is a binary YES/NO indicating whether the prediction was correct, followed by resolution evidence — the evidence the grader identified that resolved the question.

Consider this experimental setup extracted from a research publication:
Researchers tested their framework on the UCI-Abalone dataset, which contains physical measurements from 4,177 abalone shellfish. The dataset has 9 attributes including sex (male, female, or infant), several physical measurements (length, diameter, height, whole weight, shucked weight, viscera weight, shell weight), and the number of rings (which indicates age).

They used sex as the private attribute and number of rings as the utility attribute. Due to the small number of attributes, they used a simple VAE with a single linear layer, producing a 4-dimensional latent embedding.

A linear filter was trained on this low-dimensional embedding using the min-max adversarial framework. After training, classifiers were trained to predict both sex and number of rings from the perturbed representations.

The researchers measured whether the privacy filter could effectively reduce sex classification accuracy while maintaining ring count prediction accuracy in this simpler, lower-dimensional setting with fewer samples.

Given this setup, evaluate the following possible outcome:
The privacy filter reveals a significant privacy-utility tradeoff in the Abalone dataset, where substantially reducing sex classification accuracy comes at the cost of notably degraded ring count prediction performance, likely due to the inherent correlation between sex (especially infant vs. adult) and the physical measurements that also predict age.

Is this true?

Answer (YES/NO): NO